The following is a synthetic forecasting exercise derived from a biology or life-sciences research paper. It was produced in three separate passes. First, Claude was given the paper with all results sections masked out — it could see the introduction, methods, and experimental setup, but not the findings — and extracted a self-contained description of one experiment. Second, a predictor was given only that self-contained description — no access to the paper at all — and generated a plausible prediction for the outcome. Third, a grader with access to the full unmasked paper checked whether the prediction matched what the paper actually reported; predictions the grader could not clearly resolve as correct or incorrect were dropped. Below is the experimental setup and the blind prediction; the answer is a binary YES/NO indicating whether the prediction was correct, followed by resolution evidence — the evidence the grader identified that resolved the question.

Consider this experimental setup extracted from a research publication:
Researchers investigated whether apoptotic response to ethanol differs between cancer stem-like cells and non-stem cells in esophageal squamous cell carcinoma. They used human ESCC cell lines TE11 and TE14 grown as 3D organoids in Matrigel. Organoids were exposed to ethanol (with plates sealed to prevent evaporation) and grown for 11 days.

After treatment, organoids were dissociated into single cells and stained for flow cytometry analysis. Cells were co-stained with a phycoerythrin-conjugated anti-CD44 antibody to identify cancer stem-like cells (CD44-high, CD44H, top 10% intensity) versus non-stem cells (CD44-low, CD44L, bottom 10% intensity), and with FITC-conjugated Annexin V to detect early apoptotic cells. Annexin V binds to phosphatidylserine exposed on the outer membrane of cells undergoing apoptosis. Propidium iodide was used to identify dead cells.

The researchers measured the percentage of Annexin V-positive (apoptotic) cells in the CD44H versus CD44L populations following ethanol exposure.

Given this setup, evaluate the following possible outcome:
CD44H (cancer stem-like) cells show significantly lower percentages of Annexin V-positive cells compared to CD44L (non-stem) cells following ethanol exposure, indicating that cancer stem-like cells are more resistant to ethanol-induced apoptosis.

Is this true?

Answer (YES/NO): YES